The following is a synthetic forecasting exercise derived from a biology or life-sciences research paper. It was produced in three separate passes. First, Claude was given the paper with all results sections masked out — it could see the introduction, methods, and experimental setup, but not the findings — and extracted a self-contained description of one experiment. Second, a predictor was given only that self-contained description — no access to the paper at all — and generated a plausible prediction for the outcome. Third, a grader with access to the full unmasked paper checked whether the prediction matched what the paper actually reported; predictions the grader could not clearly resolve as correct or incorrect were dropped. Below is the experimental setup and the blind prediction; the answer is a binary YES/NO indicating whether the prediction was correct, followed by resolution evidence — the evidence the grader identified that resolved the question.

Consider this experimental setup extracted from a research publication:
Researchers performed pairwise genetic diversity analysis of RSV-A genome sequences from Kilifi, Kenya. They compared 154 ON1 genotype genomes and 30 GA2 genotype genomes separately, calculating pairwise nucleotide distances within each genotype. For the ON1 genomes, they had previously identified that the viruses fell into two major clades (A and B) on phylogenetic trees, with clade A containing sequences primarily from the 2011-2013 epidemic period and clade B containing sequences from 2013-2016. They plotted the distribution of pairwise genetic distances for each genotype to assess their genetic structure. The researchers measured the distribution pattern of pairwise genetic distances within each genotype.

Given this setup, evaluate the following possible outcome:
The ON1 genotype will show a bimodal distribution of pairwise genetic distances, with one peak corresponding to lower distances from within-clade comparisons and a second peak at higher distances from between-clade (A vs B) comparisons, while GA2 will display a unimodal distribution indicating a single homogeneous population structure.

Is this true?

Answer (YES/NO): YES